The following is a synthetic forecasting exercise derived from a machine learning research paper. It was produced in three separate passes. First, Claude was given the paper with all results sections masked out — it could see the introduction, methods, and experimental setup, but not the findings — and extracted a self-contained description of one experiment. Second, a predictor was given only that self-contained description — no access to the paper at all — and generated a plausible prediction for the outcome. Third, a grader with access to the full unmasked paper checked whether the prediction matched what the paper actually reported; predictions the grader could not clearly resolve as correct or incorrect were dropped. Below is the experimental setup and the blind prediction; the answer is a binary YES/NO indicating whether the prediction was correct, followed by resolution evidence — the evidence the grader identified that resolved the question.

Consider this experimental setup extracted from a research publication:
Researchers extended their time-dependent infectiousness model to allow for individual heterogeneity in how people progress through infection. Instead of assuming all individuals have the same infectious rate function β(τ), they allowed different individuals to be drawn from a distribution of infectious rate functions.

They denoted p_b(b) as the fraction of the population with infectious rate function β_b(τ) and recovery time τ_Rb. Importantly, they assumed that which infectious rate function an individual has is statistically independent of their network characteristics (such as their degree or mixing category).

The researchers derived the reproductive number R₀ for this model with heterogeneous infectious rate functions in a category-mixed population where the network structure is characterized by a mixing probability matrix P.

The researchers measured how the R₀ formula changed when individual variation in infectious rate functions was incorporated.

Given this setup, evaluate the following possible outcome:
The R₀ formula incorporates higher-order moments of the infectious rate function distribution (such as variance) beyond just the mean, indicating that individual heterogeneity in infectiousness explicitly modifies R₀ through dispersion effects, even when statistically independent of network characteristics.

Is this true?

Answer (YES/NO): NO